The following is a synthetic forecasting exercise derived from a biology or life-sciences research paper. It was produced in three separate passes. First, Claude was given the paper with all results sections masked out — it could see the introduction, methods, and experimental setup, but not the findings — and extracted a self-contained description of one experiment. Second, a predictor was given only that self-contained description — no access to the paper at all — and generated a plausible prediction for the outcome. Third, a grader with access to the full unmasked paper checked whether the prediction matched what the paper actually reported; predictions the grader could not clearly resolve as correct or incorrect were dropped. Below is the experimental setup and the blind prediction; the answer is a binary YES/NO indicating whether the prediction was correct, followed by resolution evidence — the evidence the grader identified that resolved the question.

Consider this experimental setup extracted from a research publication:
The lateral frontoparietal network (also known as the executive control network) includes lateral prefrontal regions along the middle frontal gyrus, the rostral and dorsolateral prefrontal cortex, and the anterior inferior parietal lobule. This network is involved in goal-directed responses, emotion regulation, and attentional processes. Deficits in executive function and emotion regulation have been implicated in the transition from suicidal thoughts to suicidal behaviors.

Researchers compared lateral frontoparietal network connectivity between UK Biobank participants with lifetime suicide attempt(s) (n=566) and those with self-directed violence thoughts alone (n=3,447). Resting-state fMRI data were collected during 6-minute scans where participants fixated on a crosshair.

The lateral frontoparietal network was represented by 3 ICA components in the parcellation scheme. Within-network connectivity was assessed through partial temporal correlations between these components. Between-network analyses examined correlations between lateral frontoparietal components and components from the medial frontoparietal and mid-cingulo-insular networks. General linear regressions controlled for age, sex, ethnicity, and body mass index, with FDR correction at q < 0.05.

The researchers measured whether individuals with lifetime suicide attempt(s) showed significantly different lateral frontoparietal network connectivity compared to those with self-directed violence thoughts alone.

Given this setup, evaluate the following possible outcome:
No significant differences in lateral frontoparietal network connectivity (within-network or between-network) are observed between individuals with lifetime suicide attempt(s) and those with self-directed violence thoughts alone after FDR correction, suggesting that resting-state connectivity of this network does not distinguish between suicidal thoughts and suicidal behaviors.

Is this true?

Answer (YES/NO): YES